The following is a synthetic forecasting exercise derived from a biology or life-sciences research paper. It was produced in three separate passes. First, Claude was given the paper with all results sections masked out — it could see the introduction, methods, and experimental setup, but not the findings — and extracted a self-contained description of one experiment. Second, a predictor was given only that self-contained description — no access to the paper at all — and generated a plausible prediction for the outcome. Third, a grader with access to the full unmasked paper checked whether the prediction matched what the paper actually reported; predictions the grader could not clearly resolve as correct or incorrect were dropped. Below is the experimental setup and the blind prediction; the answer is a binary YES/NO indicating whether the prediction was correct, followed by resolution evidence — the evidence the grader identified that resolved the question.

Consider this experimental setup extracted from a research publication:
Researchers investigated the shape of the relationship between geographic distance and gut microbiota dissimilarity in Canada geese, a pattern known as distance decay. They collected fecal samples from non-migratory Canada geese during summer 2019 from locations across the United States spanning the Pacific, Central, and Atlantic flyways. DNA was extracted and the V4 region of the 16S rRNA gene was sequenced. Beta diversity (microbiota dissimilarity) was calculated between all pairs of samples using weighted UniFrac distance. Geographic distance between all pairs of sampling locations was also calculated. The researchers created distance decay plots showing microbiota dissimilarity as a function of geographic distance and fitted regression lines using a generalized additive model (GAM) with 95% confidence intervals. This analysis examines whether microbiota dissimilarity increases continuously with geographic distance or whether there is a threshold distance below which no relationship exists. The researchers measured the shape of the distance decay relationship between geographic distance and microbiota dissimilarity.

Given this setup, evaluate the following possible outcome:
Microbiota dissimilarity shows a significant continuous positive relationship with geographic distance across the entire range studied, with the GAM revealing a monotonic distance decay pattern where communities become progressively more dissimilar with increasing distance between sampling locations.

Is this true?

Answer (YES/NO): NO